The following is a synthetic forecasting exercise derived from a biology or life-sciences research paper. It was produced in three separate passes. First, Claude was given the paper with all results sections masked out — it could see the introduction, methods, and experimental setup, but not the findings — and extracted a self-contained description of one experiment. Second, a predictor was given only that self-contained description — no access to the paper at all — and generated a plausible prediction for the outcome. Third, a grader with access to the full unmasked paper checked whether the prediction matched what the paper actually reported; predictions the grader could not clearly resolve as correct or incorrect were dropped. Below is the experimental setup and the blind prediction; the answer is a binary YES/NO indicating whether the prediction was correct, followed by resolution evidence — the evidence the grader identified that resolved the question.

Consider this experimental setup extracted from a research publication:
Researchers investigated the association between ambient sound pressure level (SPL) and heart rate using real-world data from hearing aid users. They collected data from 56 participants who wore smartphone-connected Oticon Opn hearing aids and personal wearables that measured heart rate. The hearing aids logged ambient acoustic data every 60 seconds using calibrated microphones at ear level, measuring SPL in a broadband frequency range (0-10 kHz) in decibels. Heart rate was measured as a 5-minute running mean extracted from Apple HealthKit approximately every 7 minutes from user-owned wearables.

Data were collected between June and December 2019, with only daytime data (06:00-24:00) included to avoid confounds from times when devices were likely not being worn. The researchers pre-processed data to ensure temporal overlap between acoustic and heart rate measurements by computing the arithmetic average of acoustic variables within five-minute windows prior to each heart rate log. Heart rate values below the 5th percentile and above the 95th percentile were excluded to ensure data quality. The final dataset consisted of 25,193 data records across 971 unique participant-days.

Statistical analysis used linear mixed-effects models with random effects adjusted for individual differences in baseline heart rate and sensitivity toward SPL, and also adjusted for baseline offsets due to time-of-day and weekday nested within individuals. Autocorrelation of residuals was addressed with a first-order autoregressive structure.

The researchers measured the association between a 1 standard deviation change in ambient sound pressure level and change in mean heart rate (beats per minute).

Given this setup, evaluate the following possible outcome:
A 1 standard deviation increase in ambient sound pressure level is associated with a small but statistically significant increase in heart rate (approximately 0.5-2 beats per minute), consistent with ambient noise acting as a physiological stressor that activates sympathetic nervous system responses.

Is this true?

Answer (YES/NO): YES